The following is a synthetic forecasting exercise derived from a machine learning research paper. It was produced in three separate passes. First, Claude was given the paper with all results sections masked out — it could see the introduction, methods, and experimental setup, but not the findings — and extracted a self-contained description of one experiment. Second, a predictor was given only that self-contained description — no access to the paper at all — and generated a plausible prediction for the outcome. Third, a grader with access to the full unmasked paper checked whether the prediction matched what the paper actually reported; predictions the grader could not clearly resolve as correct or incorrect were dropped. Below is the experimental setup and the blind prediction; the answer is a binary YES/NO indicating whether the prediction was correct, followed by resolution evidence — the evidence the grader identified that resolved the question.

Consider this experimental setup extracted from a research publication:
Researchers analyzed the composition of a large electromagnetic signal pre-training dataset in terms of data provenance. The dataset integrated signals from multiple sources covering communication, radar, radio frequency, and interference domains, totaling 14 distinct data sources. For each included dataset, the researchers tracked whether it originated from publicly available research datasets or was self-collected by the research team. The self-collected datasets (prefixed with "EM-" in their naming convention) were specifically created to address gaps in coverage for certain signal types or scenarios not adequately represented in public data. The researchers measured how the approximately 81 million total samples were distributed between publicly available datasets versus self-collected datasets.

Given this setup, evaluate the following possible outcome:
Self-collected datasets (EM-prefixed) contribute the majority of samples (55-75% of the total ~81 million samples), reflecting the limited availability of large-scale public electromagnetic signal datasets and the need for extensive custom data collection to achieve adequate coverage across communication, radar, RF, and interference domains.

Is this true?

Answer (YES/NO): NO